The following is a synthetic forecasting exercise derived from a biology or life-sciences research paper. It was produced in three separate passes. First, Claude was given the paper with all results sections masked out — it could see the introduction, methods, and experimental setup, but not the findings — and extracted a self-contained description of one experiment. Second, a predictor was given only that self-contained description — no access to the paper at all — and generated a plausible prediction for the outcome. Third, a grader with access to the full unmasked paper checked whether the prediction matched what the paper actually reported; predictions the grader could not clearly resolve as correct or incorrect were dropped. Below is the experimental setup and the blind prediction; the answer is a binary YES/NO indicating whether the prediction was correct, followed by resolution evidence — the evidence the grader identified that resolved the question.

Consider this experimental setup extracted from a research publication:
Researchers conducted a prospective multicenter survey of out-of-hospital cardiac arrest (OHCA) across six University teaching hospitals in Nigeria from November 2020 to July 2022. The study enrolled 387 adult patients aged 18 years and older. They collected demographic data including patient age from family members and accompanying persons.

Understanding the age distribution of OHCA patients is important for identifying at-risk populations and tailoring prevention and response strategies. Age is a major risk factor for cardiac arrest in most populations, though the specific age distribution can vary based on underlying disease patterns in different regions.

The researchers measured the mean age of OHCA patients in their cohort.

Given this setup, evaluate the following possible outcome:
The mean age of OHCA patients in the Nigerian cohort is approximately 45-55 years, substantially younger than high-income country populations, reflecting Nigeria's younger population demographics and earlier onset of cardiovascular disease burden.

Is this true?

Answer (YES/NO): YES